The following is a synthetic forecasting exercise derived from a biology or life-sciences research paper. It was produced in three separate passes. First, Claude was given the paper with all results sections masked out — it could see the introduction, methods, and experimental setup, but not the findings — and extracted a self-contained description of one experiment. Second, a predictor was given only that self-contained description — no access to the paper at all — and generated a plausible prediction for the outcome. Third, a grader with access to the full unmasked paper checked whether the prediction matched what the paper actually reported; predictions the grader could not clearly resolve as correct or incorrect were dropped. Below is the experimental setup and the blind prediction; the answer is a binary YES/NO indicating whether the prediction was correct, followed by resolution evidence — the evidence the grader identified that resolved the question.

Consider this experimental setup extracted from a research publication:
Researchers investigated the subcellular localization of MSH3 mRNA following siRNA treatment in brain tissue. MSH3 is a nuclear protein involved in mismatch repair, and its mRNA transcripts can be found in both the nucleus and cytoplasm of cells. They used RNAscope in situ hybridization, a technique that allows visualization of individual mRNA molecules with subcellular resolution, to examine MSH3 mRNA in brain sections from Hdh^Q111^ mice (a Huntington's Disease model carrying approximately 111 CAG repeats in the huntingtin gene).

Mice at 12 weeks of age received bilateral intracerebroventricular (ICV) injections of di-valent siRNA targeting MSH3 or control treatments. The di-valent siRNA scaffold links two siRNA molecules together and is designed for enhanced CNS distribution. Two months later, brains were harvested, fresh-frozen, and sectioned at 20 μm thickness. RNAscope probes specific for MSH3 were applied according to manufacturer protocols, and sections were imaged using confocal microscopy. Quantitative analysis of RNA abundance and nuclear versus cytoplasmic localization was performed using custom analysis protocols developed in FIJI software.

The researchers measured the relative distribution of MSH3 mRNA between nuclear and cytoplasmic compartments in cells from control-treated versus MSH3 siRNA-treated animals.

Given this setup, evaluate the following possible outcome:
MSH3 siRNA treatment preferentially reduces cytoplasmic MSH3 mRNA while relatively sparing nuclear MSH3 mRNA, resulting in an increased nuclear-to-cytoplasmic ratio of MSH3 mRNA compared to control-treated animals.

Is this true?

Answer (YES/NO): YES